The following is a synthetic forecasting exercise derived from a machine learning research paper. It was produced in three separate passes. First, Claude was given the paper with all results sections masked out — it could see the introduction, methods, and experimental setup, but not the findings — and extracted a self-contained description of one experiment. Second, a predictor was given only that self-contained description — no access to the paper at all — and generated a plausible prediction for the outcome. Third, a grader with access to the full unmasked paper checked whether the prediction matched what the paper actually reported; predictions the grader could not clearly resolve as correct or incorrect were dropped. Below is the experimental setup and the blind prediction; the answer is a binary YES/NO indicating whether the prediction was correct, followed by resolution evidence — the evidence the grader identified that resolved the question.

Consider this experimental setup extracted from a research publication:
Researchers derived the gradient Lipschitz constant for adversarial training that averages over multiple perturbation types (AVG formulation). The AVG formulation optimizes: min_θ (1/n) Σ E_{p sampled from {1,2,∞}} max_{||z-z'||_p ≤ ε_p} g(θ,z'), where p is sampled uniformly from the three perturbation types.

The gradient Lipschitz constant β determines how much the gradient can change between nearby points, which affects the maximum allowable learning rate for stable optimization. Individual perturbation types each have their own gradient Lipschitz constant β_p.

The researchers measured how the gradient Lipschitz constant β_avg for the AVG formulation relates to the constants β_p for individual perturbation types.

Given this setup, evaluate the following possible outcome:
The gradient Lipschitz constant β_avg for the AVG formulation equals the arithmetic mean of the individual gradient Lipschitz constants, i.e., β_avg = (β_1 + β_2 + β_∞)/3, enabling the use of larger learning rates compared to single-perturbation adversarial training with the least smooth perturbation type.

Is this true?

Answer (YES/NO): YES